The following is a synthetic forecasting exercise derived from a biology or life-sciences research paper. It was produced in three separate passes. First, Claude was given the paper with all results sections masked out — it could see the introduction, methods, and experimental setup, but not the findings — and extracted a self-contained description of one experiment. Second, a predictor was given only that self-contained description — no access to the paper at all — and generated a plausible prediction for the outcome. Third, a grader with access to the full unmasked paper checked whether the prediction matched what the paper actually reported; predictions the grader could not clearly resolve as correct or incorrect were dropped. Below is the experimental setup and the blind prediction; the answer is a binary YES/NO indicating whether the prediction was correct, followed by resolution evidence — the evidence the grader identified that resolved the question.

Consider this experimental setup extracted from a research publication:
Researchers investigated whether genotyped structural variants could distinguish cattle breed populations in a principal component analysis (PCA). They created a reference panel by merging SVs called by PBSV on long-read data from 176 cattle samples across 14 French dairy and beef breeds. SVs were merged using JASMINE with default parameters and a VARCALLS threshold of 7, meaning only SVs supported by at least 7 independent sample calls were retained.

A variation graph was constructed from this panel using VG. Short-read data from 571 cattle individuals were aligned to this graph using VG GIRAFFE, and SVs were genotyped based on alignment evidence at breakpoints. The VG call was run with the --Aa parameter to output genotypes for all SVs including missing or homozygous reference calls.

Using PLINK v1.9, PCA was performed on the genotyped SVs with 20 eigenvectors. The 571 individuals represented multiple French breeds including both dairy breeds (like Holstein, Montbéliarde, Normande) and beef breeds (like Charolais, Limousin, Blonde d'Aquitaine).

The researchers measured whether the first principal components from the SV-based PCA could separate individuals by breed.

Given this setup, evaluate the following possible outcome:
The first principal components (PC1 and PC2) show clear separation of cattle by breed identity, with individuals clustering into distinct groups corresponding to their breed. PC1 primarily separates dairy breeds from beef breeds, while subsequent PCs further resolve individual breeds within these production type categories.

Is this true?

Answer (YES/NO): NO